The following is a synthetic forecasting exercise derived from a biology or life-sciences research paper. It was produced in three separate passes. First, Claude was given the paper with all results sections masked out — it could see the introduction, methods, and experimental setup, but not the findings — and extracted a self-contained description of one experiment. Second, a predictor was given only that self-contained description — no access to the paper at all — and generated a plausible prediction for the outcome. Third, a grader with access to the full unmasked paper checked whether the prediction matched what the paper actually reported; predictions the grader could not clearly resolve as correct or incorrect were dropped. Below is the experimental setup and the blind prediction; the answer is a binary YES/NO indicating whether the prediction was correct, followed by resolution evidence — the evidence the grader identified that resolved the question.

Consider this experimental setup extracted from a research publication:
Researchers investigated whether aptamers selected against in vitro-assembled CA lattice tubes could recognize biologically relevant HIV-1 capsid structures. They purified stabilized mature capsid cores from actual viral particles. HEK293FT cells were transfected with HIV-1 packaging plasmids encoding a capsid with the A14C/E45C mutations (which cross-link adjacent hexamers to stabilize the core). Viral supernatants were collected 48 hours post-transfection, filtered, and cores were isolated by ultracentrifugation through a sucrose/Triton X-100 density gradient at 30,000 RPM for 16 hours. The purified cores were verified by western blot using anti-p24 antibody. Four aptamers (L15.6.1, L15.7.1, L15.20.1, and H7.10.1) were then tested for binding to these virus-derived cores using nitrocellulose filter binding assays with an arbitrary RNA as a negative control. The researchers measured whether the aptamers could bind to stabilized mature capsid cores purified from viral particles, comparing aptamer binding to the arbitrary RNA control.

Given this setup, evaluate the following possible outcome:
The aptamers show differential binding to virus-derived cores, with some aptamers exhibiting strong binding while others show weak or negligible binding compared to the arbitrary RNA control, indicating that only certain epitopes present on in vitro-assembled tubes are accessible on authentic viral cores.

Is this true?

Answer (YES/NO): NO